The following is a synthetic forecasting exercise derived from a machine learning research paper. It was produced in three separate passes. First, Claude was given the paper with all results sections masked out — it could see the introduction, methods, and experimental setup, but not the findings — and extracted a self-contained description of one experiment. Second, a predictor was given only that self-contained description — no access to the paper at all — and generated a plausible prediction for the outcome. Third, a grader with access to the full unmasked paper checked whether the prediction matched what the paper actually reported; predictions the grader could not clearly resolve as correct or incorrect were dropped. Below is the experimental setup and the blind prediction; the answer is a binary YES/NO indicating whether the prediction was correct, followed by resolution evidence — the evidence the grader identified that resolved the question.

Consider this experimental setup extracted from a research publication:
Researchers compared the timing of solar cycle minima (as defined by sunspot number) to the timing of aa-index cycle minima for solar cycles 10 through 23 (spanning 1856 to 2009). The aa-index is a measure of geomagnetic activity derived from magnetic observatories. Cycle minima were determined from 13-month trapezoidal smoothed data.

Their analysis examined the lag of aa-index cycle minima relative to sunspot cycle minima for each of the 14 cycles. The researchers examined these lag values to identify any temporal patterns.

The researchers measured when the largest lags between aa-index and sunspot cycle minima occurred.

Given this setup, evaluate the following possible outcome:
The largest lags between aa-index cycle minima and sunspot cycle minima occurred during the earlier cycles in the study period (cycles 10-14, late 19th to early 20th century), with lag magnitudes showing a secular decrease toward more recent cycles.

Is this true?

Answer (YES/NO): NO